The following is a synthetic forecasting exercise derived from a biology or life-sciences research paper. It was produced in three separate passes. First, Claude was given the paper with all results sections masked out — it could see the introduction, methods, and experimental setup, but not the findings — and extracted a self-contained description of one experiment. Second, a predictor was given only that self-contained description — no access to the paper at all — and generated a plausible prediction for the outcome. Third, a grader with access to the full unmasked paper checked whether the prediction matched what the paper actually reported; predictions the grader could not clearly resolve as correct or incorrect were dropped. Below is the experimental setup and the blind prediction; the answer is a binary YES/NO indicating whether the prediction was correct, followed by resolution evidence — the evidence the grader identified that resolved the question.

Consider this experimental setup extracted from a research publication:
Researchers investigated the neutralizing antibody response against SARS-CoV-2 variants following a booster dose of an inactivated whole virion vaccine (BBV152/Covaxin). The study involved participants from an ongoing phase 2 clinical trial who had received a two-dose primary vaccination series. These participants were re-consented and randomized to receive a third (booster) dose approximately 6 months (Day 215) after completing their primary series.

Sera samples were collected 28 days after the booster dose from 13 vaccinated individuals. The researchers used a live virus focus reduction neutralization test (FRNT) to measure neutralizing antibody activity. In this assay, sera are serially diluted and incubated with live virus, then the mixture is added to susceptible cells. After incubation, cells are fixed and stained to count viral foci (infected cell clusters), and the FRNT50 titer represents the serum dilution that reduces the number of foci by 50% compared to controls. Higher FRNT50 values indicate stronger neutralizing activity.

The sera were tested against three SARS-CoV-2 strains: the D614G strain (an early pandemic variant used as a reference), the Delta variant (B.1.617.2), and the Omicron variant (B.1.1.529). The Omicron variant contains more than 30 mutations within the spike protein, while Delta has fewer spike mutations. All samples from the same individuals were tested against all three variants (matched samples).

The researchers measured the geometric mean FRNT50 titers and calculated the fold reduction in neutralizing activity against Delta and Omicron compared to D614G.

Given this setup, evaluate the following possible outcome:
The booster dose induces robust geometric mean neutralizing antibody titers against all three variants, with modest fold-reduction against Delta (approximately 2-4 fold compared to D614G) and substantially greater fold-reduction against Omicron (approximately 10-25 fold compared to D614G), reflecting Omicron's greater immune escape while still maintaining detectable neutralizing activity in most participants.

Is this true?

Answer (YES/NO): NO